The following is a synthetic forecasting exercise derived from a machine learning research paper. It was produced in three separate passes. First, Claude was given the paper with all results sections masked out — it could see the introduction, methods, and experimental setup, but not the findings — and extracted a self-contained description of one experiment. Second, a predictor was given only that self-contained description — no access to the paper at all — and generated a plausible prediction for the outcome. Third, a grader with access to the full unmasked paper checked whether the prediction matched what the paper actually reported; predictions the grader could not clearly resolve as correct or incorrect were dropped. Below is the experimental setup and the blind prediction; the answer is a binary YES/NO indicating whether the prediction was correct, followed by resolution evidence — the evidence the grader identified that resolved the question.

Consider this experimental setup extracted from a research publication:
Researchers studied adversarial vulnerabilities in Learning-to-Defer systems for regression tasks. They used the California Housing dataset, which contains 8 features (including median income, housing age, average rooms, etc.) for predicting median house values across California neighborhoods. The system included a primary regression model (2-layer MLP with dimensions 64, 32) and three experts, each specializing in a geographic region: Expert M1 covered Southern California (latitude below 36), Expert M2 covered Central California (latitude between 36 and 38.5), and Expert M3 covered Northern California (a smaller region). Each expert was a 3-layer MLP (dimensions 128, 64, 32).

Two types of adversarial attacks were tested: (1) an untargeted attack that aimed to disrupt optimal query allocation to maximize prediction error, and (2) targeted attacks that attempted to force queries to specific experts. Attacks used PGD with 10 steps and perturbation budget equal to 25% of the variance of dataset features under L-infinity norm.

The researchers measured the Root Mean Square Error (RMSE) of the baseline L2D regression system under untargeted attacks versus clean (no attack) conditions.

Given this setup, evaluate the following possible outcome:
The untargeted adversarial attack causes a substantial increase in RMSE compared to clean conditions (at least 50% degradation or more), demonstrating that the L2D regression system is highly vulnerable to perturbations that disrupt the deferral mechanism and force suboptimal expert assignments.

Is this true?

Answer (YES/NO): YES